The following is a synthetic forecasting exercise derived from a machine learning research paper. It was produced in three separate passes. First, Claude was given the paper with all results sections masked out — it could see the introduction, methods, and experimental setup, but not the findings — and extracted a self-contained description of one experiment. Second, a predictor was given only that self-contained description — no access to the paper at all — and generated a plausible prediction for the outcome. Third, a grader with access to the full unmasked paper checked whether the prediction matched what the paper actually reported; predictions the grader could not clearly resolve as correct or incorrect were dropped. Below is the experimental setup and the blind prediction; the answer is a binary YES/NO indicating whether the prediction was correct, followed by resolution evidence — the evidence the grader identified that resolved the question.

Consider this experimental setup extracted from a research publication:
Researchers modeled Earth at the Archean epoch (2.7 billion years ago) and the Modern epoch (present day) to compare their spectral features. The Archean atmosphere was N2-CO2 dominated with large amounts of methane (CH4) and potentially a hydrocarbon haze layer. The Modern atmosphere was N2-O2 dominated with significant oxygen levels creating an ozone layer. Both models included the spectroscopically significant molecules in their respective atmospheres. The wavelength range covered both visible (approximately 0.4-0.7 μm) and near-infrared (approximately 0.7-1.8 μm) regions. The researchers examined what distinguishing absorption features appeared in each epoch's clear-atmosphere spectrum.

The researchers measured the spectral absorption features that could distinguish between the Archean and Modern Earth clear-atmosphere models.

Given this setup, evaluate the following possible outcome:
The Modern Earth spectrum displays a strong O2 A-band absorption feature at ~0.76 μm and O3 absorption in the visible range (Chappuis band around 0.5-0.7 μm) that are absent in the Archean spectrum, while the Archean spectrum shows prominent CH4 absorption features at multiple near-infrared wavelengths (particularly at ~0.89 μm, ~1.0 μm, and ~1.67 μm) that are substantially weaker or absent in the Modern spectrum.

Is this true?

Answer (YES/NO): NO